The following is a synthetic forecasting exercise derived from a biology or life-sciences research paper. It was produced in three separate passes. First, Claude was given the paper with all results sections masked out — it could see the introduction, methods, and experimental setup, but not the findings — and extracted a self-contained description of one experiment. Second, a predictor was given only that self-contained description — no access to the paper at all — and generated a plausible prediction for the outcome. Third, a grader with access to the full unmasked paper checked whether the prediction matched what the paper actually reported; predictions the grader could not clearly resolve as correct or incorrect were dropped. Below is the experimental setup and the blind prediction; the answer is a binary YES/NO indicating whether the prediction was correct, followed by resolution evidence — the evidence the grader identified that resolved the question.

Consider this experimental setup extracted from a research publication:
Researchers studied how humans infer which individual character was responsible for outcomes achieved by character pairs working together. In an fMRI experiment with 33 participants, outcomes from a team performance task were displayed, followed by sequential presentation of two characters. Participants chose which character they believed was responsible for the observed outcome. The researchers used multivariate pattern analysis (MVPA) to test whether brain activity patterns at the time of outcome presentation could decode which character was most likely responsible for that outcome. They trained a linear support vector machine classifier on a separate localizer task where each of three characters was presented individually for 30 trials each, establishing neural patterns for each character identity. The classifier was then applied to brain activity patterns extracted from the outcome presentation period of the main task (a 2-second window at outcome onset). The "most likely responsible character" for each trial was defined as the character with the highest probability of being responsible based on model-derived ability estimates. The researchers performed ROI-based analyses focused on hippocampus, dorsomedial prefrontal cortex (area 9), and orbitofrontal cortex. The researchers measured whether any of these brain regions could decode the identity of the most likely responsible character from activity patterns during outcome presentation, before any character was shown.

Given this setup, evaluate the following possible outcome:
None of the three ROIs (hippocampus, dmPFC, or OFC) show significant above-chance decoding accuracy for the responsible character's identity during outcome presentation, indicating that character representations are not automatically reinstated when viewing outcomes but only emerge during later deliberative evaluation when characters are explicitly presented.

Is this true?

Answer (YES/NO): NO